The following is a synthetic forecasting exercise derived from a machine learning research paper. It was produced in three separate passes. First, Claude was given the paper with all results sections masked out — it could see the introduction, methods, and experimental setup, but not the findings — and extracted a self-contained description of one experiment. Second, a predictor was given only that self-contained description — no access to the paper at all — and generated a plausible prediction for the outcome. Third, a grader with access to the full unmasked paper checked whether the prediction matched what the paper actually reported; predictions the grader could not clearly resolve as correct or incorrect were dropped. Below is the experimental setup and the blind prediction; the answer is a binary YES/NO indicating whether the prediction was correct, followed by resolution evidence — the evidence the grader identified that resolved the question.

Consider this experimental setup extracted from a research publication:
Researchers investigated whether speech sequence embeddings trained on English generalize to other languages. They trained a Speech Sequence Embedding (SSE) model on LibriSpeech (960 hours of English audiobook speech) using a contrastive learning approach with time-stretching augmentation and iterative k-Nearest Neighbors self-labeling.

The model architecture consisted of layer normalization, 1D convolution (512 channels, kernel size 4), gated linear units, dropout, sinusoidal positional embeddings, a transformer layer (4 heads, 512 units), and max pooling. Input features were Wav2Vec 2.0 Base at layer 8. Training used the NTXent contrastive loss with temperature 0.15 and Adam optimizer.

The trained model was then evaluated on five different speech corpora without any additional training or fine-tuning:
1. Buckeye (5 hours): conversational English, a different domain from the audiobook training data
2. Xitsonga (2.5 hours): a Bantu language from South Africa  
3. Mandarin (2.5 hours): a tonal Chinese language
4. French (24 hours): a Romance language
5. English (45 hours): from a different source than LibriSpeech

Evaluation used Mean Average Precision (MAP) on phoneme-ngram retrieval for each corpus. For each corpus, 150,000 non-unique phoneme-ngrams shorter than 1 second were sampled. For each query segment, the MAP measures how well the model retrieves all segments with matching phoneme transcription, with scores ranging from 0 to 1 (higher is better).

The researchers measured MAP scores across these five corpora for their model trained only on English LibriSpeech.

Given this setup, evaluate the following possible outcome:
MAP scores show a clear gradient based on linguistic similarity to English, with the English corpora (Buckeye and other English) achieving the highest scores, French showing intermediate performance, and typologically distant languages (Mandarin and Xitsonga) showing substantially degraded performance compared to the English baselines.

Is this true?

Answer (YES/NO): NO